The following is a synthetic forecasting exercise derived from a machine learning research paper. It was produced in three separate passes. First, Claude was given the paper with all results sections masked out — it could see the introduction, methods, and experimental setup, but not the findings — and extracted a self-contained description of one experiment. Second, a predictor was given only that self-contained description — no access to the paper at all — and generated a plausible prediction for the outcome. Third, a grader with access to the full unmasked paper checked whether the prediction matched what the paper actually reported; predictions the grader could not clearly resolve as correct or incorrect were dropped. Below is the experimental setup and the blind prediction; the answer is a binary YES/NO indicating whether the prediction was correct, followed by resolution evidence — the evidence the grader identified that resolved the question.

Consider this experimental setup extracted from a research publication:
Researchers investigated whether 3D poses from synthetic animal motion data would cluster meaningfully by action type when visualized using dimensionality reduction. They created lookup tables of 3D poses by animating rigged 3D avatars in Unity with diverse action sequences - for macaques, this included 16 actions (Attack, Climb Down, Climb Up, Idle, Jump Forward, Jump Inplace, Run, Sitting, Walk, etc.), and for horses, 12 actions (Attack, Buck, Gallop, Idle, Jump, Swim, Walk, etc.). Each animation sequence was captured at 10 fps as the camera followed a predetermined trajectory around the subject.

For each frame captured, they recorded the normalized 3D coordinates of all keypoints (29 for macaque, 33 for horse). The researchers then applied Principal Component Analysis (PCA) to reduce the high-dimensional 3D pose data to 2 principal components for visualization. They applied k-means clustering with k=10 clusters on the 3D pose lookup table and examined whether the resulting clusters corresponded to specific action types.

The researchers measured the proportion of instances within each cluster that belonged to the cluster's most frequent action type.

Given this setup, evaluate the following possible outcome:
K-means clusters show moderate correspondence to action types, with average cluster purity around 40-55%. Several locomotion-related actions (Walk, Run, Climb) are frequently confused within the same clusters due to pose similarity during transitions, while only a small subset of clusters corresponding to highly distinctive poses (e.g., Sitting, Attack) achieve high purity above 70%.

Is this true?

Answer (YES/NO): NO